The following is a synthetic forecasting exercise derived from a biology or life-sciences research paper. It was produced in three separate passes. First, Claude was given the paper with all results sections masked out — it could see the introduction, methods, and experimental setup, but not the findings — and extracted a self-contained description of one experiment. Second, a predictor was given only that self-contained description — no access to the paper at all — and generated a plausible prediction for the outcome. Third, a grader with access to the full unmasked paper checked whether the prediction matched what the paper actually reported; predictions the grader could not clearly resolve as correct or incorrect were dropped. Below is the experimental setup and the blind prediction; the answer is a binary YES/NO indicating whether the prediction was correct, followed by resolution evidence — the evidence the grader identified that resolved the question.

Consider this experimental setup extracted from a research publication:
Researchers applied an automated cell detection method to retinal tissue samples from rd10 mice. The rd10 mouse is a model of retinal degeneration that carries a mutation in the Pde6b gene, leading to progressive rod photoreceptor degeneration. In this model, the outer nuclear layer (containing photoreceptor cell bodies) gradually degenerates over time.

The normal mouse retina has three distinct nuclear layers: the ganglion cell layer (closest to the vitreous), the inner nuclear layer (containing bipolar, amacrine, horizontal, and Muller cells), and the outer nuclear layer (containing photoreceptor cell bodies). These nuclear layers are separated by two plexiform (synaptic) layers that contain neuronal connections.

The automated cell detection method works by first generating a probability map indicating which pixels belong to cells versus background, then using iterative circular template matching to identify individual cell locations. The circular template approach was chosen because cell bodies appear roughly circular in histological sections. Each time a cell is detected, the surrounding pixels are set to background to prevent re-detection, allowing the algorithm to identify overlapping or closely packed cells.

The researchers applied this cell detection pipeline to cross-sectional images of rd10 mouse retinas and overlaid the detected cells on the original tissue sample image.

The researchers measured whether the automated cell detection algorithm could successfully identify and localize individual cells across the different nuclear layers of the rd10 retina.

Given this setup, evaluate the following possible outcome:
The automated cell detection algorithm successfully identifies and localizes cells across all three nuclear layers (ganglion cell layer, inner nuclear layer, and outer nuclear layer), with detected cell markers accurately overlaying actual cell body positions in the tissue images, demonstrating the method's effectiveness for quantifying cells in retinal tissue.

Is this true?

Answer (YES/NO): YES